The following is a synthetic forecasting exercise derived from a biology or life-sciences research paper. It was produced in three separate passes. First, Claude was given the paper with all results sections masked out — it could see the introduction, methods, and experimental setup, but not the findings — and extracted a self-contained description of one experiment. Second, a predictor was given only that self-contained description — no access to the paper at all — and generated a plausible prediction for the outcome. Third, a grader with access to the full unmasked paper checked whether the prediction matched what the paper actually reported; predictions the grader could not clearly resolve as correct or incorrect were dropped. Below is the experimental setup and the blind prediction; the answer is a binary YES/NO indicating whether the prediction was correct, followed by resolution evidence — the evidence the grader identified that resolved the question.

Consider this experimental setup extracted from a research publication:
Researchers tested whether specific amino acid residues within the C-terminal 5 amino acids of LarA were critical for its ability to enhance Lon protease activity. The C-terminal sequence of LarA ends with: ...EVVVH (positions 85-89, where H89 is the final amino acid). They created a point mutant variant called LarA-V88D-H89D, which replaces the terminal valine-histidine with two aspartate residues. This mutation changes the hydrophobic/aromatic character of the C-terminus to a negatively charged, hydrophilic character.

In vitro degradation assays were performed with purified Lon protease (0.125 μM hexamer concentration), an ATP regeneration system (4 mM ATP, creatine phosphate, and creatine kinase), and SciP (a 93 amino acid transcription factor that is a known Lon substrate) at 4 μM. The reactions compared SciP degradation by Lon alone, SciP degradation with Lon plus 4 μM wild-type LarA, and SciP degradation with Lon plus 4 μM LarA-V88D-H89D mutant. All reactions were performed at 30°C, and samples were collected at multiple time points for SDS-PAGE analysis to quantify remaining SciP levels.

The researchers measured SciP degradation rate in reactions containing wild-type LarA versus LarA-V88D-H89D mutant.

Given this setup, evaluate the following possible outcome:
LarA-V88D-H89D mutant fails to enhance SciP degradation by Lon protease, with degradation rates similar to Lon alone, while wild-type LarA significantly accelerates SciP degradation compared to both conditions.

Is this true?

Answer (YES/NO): YES